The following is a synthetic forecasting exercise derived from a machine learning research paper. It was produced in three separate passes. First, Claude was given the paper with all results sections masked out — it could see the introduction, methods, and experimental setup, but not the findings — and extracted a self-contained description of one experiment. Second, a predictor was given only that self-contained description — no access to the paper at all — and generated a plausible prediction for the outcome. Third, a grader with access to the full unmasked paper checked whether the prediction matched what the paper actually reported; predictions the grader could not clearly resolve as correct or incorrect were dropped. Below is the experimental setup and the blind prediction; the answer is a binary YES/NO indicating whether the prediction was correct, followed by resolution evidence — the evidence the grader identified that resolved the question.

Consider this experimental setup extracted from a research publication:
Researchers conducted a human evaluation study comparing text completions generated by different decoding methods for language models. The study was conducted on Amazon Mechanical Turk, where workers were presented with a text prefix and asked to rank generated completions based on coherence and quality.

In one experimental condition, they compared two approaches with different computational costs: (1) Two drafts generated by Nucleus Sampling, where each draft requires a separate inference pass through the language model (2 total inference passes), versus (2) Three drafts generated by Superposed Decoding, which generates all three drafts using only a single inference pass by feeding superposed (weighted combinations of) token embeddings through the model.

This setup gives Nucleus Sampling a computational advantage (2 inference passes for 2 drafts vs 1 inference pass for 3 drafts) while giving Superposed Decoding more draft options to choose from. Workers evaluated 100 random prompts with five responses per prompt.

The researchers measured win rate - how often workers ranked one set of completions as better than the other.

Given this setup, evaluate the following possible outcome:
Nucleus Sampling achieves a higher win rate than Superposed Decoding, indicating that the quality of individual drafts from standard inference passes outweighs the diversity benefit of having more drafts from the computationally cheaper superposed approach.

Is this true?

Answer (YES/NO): NO